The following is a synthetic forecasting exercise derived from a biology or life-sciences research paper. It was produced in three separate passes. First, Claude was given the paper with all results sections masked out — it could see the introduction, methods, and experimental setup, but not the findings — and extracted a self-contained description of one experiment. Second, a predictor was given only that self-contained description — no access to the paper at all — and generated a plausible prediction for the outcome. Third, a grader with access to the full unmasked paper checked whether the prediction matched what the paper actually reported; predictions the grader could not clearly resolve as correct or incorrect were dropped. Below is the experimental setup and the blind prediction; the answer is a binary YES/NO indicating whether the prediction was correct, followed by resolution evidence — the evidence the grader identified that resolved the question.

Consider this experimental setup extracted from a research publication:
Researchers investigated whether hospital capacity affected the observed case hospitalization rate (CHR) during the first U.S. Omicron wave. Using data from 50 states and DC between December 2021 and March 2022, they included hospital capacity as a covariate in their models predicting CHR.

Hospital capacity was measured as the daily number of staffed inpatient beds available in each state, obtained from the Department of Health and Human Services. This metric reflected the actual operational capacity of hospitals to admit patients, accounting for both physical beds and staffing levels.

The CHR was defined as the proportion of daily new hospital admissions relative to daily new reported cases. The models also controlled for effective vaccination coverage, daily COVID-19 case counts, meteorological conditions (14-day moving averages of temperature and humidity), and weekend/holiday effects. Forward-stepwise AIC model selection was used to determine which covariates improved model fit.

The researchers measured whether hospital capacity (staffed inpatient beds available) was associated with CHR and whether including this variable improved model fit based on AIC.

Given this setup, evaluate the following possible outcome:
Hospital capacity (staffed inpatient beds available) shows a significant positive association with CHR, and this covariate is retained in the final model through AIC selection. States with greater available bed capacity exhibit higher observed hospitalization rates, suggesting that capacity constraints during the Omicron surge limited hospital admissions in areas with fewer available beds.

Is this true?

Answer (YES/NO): NO